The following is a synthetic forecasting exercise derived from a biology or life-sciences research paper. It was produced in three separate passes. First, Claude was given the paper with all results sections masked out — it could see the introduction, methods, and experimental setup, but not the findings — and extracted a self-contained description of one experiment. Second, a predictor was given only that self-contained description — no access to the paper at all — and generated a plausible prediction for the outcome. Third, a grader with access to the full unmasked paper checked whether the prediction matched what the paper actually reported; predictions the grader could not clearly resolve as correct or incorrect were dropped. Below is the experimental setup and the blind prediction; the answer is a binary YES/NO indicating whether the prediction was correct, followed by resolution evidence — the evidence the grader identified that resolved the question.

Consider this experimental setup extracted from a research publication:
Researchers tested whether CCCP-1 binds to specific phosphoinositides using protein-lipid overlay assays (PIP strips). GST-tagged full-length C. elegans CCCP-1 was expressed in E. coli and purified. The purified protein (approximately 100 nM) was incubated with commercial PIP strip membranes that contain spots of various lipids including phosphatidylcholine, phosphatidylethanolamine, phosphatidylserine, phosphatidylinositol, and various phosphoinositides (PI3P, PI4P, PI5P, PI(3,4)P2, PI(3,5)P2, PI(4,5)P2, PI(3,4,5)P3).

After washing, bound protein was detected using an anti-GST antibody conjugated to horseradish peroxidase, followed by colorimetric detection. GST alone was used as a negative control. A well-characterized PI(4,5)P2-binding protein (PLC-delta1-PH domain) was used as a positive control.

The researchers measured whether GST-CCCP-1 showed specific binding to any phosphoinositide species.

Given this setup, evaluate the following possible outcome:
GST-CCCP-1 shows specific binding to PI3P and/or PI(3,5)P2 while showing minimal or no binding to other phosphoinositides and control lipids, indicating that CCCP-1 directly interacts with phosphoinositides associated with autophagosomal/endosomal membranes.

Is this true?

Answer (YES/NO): NO